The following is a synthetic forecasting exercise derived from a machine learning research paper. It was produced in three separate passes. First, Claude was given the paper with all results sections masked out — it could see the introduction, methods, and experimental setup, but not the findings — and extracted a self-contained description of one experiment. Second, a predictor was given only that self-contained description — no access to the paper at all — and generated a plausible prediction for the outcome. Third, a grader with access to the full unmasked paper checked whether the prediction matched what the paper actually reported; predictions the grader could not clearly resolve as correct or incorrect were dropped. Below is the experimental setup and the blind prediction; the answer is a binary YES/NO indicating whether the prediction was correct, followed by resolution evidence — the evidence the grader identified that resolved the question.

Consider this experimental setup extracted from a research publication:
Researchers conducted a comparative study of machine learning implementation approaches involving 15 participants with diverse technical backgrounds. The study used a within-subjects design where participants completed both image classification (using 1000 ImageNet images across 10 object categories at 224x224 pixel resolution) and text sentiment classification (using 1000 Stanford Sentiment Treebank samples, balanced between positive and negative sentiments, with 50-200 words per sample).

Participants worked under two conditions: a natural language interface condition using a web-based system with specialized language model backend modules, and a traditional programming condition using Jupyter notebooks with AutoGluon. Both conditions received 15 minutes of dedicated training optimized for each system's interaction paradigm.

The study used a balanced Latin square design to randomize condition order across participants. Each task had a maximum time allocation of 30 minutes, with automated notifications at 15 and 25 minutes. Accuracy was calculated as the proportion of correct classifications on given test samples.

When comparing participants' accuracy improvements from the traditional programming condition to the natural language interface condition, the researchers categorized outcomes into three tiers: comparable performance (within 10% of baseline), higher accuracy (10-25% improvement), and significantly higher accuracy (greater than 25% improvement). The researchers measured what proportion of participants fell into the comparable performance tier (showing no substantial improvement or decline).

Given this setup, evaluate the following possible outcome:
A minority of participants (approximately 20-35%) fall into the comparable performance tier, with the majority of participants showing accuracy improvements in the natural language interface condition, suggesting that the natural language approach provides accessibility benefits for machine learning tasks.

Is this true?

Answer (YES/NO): NO